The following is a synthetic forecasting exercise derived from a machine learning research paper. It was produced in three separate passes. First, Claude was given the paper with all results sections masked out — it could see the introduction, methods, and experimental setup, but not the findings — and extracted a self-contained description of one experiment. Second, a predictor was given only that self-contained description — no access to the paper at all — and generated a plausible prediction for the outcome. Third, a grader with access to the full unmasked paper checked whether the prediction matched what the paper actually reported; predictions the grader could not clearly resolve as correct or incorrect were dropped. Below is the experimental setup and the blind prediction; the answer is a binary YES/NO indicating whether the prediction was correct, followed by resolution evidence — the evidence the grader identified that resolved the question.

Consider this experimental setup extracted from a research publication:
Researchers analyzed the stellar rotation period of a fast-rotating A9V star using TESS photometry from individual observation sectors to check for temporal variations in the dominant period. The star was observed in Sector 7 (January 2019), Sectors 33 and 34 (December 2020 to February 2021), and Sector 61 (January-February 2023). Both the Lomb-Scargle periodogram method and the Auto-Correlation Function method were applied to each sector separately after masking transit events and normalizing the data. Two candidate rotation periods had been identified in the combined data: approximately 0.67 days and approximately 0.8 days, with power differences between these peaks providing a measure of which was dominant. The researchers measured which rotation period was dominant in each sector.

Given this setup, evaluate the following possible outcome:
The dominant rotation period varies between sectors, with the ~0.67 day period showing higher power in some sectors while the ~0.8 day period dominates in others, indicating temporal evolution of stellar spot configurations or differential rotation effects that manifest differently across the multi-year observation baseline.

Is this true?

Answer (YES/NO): YES